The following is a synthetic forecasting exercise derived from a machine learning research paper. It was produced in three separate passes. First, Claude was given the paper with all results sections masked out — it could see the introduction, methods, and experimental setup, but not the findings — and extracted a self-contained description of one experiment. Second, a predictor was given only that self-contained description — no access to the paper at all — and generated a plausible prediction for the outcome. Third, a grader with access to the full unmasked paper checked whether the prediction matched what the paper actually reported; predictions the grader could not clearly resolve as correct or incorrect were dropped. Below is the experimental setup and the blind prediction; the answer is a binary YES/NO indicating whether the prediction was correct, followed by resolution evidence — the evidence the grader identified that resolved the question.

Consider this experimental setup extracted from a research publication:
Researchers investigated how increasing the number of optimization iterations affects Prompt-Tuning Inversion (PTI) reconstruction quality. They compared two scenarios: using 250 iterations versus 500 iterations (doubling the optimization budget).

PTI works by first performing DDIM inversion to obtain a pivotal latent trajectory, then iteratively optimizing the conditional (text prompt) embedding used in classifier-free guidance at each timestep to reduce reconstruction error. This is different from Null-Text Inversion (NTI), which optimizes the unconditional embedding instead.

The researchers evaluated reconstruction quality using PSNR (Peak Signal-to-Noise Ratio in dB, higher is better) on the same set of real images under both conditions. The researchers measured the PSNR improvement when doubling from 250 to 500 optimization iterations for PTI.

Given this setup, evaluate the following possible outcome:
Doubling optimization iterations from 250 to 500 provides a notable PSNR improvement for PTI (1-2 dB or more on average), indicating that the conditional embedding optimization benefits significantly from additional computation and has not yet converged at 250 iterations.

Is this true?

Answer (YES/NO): NO